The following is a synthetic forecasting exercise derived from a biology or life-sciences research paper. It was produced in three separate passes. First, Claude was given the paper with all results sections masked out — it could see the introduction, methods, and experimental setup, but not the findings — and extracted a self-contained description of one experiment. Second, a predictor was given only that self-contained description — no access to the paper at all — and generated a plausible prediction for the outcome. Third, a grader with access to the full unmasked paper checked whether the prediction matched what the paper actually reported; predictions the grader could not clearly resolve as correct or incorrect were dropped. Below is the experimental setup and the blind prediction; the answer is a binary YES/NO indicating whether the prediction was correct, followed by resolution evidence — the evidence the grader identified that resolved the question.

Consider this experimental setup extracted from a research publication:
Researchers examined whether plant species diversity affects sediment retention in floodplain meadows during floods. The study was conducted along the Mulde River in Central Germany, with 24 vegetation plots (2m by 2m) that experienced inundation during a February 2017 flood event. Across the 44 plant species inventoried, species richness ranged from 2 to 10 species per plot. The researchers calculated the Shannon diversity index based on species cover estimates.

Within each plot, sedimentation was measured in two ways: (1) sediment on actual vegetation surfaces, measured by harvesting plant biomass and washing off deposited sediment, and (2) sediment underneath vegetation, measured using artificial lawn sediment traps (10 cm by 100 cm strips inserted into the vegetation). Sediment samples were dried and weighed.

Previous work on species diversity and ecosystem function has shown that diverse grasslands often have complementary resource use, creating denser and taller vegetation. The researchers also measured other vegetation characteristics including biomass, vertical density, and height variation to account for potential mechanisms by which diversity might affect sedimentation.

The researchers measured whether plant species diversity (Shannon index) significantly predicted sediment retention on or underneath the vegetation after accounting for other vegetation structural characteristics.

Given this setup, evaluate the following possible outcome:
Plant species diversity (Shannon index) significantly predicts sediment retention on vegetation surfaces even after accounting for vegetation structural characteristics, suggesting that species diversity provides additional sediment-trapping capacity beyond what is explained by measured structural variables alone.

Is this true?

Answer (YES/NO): NO